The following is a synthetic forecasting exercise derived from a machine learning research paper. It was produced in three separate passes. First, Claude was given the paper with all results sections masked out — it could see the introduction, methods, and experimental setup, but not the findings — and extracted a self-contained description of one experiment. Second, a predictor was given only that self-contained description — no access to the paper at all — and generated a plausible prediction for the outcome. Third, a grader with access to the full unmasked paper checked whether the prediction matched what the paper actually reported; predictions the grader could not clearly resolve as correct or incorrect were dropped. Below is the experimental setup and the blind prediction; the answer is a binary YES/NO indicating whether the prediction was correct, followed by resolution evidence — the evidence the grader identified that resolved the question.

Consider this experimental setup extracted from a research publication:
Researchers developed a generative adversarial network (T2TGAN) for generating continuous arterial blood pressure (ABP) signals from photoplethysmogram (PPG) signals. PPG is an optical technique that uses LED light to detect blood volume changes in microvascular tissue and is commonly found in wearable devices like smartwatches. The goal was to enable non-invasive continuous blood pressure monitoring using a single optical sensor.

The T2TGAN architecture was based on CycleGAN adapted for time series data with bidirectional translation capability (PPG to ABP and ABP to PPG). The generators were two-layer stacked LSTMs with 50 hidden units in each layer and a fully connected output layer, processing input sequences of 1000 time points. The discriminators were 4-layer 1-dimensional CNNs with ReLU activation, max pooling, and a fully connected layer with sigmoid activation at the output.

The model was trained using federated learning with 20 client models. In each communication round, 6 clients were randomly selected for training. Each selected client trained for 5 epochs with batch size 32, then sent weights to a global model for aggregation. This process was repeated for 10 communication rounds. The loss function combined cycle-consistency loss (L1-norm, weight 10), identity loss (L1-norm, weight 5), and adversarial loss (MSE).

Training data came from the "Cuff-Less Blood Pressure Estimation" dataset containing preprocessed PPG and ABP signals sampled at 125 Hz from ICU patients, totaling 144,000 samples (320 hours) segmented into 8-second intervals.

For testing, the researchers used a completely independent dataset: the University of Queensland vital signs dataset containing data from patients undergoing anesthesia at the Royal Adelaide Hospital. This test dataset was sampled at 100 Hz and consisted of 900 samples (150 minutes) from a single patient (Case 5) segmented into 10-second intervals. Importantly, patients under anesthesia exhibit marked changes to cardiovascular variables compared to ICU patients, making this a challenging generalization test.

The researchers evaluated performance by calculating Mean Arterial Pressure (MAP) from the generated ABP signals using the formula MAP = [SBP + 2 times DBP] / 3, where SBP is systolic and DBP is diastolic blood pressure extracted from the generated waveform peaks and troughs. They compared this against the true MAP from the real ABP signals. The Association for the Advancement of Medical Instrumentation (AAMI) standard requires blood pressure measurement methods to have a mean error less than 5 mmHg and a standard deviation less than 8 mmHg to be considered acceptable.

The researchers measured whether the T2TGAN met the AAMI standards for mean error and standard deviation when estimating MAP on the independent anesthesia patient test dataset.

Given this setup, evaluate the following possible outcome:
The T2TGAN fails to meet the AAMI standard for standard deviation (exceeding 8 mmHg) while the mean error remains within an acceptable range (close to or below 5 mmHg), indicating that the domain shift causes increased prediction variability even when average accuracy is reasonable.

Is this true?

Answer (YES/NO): YES